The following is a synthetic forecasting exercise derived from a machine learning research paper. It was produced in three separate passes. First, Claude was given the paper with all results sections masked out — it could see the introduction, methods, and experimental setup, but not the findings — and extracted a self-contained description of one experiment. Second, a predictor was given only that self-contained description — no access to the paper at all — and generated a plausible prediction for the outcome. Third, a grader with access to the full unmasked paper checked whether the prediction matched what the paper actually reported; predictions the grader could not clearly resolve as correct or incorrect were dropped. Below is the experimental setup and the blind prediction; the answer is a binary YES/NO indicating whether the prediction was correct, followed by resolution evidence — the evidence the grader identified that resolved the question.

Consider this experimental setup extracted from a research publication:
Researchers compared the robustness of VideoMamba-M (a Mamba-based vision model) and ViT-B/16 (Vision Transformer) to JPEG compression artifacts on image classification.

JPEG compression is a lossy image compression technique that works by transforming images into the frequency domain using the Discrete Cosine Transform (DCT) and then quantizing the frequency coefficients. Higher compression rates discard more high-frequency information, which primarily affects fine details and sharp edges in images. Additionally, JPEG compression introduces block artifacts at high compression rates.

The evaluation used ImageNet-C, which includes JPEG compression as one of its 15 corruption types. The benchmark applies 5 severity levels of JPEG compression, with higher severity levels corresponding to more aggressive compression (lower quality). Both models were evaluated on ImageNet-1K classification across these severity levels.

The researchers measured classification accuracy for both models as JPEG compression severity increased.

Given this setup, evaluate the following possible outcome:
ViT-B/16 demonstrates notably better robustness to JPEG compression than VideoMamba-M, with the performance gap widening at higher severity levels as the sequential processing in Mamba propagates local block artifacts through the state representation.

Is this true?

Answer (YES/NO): YES